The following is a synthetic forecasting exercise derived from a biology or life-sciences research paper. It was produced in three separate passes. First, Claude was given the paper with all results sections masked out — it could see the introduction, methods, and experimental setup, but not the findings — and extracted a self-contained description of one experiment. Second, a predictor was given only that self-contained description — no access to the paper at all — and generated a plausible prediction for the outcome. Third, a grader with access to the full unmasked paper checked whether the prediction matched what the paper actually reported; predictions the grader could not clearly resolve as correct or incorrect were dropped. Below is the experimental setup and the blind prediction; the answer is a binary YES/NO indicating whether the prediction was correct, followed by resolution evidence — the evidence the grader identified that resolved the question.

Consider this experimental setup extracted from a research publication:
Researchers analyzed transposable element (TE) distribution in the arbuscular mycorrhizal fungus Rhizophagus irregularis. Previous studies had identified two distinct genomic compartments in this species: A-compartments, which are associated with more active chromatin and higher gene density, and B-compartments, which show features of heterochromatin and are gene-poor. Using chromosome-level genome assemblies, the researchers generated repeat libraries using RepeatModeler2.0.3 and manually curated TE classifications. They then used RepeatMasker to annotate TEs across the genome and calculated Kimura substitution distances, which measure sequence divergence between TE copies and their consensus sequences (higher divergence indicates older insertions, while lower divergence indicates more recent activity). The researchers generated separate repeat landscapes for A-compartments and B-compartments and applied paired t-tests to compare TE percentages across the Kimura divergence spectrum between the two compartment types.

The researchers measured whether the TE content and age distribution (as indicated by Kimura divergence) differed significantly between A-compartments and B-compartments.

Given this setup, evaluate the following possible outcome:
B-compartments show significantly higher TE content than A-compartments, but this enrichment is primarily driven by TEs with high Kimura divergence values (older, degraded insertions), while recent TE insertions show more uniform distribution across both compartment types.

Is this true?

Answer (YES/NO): NO